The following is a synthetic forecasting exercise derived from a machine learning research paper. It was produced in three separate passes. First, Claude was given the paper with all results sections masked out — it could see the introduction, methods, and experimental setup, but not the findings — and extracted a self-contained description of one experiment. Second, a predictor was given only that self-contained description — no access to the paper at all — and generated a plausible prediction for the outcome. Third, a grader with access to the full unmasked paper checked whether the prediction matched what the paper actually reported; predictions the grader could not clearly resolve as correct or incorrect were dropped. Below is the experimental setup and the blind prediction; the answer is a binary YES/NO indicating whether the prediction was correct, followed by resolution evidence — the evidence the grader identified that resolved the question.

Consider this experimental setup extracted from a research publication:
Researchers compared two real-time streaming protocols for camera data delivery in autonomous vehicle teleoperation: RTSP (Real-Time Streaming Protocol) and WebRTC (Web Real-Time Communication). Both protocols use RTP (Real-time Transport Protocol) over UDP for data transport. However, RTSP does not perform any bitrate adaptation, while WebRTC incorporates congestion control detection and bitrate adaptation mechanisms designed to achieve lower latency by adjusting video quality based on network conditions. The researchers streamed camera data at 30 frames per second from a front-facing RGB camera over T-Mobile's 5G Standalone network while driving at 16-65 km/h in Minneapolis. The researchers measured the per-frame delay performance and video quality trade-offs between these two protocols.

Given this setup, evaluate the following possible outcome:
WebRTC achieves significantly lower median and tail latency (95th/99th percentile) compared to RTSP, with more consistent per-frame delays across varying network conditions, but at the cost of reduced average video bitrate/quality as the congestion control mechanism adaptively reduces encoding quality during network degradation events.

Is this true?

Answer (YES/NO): NO